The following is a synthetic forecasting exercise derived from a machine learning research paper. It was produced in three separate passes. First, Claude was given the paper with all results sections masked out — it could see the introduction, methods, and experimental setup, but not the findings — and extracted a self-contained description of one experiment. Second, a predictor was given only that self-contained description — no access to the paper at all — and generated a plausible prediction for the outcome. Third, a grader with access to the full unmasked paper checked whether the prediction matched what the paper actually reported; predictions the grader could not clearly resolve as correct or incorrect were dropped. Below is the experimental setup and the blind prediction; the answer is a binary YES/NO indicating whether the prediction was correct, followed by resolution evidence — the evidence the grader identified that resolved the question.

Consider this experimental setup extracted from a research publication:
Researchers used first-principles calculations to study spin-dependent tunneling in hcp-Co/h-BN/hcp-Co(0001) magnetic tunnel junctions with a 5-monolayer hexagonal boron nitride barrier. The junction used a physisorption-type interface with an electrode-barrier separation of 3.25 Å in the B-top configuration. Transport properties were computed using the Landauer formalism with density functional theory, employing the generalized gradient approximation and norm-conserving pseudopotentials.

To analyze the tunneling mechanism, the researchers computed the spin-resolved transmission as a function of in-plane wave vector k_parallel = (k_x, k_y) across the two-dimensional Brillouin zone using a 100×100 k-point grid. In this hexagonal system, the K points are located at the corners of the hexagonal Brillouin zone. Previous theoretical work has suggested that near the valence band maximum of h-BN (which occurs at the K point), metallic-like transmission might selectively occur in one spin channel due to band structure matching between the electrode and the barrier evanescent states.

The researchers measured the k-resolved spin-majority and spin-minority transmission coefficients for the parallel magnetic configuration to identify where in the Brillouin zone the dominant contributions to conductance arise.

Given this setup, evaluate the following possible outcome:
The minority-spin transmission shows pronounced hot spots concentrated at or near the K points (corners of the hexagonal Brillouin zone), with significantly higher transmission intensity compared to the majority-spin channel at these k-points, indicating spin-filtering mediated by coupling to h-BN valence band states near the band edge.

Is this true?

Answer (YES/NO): NO